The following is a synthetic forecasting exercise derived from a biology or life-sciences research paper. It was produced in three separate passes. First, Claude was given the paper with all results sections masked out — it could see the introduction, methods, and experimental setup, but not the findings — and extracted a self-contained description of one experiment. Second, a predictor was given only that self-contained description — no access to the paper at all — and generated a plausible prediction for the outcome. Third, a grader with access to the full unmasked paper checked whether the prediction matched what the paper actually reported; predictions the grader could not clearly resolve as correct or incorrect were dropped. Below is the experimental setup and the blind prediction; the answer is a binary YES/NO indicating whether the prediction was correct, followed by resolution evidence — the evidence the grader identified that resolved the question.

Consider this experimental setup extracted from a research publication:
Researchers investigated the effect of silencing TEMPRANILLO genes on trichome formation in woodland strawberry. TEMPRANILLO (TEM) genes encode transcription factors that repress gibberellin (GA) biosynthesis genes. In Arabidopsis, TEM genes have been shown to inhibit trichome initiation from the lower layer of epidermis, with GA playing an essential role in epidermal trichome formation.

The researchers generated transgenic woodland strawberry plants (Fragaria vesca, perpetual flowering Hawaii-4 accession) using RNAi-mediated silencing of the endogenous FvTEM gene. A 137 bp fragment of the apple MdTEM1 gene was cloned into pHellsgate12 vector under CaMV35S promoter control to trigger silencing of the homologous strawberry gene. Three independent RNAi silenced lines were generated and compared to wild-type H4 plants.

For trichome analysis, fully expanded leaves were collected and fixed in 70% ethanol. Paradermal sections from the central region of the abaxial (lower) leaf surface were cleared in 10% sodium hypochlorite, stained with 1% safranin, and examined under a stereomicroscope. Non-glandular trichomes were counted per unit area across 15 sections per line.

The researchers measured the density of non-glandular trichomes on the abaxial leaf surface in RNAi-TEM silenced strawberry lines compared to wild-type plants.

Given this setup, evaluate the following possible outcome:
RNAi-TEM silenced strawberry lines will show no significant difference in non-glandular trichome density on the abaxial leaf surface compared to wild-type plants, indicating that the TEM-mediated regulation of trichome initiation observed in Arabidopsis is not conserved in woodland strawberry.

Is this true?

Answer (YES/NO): NO